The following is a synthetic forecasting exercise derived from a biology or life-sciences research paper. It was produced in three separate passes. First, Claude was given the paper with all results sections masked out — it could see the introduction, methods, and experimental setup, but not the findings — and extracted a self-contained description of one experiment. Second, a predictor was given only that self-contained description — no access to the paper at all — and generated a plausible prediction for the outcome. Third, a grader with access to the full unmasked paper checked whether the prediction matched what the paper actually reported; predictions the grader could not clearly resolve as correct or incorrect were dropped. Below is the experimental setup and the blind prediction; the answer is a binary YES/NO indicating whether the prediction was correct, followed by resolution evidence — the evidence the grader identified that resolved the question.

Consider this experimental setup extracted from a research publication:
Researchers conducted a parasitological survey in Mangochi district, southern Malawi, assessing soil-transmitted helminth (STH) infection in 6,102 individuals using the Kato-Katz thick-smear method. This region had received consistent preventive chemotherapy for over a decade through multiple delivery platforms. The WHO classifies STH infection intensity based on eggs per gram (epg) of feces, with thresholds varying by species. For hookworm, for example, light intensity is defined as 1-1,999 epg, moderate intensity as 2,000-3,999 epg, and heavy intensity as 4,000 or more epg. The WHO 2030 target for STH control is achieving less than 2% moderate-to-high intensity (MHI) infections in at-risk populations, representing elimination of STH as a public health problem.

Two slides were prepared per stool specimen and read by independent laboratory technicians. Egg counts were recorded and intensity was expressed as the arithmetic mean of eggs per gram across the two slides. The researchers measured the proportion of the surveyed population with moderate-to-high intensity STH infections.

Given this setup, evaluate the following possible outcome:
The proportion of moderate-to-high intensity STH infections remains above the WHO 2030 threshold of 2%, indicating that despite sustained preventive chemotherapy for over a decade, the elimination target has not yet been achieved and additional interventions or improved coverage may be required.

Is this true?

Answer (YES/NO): NO